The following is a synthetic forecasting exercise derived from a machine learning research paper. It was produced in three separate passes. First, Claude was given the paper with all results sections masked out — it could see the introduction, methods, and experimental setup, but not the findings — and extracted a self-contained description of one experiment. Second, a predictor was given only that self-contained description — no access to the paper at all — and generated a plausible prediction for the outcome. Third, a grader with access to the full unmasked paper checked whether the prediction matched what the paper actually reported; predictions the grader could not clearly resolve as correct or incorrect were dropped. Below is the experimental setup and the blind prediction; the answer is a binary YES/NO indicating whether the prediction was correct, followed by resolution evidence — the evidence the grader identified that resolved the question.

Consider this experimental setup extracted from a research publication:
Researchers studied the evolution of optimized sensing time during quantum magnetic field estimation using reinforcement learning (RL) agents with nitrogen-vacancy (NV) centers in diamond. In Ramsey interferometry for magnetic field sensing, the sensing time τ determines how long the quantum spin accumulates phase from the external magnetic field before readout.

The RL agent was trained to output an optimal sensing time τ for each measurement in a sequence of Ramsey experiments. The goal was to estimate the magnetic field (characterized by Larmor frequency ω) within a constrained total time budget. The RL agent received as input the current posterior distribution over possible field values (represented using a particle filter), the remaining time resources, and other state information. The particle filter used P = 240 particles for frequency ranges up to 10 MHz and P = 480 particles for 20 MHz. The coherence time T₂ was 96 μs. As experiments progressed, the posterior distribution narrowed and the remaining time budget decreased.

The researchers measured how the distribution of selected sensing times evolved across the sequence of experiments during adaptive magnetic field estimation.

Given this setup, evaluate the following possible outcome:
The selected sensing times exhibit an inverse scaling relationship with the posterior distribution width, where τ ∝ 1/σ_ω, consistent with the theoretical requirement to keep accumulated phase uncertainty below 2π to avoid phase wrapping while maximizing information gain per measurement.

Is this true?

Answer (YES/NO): NO